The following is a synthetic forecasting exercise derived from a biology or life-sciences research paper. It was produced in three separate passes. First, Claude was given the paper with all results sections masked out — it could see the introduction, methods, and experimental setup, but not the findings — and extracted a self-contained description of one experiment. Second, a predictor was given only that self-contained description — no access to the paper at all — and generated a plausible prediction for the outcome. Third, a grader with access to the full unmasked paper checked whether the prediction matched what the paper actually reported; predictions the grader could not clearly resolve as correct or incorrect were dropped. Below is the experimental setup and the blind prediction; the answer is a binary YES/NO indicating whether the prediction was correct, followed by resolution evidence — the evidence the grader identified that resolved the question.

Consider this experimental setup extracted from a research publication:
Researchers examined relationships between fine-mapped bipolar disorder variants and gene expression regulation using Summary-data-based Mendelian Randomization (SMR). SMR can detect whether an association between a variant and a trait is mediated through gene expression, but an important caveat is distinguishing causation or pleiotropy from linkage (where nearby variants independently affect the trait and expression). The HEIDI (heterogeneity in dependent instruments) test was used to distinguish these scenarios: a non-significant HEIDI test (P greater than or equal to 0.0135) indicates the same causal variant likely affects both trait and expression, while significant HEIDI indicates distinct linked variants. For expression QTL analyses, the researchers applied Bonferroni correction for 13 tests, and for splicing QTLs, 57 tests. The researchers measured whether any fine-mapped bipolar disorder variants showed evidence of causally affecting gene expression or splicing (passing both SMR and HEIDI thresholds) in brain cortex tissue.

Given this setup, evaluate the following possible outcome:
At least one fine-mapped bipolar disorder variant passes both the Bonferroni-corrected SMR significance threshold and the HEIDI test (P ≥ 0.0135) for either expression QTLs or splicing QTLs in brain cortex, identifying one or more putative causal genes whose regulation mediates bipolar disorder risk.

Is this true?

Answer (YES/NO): YES